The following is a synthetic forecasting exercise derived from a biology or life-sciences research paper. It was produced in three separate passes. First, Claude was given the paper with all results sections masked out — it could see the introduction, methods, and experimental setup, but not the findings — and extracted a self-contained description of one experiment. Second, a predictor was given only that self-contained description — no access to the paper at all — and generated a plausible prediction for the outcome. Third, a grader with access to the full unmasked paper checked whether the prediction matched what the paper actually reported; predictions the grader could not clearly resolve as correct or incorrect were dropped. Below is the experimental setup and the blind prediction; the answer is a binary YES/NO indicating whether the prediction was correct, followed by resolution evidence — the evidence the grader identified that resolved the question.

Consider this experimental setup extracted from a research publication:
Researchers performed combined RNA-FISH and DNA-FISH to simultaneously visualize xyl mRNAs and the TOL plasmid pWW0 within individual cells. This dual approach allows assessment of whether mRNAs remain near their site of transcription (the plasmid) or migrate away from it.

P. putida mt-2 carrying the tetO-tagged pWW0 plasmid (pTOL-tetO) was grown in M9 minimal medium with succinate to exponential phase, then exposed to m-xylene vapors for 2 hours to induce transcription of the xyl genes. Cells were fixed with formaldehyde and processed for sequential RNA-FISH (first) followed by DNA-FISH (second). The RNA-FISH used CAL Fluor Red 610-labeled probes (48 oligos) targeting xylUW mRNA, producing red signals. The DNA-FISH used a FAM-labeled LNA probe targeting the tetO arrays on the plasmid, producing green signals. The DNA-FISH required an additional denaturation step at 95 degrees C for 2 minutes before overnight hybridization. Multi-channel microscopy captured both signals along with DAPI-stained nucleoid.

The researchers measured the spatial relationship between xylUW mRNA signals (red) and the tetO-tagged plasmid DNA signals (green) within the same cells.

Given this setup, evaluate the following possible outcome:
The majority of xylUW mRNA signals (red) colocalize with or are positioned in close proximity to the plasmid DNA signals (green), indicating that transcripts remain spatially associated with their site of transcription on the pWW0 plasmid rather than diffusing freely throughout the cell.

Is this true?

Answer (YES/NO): NO